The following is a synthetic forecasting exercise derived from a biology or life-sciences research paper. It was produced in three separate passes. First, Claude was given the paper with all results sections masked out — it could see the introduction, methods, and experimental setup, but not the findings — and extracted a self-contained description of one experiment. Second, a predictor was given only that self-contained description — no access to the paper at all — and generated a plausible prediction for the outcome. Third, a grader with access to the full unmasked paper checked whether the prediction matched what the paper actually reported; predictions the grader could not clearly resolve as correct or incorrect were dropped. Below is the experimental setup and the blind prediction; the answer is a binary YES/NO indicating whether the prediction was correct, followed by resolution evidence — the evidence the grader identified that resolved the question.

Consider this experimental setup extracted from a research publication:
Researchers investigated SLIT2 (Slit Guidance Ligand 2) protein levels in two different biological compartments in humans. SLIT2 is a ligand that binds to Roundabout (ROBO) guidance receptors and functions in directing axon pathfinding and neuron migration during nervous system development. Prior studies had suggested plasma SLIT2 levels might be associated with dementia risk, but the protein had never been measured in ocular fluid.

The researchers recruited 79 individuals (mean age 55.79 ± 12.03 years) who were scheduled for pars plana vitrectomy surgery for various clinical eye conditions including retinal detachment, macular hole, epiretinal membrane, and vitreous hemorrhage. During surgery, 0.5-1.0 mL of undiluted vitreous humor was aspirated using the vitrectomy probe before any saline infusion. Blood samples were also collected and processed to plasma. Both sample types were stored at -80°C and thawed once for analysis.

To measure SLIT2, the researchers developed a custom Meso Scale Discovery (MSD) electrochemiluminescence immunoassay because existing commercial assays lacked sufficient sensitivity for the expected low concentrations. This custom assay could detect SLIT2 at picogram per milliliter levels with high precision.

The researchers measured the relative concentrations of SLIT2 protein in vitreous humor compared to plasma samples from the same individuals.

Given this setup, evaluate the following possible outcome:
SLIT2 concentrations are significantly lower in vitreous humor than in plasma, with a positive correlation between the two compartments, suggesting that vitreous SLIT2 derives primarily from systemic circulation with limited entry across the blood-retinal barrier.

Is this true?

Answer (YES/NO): NO